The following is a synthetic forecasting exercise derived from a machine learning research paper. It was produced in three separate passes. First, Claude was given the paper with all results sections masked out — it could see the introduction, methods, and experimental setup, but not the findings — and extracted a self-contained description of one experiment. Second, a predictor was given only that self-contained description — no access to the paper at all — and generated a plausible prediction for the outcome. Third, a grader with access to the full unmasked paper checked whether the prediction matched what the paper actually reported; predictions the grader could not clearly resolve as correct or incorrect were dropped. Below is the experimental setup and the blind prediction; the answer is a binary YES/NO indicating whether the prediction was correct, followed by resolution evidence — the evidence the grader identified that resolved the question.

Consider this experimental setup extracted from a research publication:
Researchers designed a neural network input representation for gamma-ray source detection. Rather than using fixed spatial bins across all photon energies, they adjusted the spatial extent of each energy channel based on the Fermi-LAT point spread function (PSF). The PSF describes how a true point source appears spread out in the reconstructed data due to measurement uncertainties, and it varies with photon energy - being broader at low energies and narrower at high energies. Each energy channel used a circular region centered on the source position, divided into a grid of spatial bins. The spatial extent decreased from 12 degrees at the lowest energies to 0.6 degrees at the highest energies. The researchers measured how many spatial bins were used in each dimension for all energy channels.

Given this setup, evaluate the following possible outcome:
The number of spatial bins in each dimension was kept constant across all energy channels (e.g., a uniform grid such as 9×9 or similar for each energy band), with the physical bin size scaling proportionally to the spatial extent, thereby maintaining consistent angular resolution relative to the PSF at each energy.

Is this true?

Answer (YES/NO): YES